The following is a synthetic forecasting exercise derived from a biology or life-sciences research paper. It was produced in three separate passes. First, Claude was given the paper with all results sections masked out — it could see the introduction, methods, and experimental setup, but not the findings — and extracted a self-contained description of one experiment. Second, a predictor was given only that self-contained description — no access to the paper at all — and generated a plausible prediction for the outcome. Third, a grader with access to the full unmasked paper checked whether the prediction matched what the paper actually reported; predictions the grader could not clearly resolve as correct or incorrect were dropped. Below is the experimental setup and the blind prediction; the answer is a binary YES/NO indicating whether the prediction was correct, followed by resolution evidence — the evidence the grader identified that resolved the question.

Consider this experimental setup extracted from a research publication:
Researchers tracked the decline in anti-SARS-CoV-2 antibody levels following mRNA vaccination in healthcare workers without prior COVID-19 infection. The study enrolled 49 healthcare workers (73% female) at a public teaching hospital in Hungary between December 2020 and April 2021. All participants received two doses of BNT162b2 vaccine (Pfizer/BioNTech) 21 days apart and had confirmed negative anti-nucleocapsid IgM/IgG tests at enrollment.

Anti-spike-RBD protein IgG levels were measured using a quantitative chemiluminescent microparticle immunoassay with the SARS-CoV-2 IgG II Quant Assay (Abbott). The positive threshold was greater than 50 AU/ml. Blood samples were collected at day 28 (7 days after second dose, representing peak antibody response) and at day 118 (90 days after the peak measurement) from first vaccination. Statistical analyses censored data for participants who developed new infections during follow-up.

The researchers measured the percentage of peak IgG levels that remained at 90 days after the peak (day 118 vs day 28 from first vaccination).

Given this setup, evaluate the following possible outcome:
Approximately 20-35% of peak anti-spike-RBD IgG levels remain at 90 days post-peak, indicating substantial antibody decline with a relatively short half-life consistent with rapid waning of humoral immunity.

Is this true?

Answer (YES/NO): YES